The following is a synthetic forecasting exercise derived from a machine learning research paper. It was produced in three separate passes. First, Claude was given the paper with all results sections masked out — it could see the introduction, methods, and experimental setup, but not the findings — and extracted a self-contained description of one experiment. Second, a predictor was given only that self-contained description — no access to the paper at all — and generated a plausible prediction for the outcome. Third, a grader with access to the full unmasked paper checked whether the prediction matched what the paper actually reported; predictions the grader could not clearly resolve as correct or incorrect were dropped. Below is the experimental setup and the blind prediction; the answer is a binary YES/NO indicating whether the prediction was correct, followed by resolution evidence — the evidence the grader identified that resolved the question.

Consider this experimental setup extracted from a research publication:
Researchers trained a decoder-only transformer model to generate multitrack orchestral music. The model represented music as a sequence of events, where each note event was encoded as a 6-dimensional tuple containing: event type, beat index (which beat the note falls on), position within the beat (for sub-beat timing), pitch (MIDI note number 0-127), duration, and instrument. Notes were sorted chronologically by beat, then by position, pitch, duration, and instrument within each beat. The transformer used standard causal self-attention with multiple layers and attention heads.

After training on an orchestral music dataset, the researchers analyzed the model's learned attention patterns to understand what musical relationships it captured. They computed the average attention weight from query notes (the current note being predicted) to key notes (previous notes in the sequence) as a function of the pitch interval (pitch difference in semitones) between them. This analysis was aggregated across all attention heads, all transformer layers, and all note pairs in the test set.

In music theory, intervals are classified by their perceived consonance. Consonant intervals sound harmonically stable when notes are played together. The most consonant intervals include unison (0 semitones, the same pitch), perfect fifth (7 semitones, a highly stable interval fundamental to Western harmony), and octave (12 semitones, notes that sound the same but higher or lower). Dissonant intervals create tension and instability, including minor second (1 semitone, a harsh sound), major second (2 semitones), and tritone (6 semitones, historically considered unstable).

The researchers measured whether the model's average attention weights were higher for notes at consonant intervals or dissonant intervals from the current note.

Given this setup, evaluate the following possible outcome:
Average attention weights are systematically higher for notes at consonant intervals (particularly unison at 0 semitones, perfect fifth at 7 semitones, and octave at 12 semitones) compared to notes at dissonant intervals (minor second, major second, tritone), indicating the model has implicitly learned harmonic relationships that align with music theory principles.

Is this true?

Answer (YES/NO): YES